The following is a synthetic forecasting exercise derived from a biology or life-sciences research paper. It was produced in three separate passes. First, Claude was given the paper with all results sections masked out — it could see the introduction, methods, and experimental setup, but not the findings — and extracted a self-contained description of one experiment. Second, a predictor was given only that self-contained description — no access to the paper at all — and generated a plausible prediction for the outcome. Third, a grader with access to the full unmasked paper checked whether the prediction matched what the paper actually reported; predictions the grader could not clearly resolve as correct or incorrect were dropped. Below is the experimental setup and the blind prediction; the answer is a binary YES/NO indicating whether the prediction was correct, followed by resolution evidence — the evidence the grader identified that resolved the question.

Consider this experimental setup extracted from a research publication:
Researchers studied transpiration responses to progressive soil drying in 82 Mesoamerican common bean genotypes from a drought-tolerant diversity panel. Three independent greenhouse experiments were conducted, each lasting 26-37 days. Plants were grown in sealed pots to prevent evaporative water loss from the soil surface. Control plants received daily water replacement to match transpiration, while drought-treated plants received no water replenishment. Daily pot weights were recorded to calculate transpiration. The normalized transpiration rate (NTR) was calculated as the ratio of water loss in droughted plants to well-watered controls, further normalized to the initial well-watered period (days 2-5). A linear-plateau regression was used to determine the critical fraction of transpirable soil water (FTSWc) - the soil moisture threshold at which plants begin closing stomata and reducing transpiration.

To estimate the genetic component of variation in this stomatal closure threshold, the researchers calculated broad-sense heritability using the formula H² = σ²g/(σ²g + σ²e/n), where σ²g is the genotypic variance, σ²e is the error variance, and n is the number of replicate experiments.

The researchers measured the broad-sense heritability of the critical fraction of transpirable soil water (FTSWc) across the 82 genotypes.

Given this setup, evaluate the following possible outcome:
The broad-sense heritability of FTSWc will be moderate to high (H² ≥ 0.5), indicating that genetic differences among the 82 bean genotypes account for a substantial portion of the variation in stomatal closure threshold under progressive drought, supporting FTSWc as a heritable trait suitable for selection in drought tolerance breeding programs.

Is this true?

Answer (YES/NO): NO